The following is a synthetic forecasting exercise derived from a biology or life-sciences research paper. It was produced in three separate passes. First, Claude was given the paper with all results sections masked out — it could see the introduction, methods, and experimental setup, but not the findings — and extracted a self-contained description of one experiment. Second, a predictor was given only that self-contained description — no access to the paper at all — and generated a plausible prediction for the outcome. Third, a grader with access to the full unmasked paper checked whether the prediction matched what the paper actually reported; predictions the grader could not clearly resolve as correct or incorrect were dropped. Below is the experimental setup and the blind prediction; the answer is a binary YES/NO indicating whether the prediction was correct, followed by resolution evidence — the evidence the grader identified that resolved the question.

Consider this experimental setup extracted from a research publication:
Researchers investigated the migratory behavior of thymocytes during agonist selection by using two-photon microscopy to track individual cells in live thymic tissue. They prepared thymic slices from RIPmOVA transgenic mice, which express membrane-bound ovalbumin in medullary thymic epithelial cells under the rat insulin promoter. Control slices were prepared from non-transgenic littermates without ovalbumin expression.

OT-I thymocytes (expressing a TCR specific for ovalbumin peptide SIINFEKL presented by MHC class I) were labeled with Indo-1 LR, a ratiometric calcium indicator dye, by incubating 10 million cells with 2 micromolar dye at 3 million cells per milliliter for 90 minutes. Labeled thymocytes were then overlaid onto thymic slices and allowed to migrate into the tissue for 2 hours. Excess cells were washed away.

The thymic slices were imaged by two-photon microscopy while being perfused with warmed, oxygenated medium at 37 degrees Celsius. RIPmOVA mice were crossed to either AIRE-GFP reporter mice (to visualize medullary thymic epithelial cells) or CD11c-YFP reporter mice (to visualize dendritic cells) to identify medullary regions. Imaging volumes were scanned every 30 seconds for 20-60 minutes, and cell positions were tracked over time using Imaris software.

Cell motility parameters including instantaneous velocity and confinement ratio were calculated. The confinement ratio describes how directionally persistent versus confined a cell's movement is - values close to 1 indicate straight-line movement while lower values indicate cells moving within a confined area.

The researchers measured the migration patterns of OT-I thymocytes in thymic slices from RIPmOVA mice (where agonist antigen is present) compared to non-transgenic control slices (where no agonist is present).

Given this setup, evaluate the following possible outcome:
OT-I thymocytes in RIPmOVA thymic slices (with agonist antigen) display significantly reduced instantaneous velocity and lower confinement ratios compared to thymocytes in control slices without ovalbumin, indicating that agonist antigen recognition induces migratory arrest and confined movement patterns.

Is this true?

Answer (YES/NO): YES